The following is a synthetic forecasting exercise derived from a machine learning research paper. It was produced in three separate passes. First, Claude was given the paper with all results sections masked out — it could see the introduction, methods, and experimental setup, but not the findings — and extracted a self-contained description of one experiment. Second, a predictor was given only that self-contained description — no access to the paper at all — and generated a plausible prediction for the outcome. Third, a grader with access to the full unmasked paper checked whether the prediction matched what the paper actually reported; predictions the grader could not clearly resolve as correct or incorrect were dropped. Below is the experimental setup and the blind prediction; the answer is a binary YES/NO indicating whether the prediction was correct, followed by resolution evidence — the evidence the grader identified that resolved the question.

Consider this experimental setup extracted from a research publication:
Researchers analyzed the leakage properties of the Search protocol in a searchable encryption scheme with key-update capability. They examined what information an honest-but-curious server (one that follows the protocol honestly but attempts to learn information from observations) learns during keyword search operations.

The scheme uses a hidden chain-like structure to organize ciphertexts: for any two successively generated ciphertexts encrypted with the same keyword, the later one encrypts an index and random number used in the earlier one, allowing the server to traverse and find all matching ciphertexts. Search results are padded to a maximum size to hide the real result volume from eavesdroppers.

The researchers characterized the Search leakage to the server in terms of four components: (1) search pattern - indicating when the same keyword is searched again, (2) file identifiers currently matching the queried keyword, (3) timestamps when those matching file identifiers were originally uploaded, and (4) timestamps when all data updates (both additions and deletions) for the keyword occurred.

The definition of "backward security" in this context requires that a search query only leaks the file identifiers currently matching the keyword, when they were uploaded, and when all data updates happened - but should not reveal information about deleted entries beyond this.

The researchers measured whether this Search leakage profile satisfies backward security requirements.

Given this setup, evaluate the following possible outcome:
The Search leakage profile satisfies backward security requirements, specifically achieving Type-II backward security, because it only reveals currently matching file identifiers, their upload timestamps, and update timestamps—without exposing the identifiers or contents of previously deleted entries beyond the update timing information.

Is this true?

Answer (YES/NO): YES